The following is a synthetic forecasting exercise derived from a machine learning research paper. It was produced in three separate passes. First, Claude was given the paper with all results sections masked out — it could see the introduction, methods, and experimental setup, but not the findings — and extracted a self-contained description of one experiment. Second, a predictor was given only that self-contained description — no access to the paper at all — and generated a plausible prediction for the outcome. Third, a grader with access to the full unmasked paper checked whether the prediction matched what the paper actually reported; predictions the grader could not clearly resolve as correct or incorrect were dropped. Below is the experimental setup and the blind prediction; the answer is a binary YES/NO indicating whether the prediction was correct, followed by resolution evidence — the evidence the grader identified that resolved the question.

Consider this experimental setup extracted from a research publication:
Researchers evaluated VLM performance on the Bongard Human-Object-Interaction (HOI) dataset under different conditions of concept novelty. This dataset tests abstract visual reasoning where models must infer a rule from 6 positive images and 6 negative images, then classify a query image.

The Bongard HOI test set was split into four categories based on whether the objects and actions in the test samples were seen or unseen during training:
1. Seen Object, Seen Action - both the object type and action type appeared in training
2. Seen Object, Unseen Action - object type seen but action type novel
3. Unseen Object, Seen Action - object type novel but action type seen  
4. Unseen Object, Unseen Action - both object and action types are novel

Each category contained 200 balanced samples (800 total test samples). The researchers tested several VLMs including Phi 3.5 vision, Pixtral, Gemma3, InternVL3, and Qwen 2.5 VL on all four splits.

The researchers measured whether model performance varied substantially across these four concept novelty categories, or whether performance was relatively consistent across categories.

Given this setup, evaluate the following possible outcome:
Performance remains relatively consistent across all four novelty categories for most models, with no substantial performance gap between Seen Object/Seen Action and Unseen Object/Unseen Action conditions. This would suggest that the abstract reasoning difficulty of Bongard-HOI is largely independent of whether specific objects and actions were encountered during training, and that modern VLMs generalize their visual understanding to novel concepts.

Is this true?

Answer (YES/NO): YES